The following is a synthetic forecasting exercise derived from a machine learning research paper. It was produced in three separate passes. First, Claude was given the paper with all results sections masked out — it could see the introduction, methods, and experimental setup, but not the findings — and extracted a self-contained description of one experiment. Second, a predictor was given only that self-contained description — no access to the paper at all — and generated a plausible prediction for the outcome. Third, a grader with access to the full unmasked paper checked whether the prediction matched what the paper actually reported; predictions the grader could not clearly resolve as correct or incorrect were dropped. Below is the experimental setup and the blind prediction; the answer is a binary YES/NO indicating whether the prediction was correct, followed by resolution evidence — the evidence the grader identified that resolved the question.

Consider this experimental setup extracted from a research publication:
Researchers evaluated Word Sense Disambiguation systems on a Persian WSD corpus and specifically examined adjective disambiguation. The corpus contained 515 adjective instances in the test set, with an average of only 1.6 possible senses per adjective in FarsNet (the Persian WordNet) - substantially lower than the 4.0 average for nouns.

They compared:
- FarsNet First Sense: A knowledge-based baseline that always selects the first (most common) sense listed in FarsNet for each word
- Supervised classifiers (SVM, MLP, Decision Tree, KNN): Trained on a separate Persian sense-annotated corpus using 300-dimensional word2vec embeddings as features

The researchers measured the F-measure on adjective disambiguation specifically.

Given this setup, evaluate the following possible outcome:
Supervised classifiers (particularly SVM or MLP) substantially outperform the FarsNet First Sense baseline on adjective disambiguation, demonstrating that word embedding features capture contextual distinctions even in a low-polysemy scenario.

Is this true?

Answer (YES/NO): YES